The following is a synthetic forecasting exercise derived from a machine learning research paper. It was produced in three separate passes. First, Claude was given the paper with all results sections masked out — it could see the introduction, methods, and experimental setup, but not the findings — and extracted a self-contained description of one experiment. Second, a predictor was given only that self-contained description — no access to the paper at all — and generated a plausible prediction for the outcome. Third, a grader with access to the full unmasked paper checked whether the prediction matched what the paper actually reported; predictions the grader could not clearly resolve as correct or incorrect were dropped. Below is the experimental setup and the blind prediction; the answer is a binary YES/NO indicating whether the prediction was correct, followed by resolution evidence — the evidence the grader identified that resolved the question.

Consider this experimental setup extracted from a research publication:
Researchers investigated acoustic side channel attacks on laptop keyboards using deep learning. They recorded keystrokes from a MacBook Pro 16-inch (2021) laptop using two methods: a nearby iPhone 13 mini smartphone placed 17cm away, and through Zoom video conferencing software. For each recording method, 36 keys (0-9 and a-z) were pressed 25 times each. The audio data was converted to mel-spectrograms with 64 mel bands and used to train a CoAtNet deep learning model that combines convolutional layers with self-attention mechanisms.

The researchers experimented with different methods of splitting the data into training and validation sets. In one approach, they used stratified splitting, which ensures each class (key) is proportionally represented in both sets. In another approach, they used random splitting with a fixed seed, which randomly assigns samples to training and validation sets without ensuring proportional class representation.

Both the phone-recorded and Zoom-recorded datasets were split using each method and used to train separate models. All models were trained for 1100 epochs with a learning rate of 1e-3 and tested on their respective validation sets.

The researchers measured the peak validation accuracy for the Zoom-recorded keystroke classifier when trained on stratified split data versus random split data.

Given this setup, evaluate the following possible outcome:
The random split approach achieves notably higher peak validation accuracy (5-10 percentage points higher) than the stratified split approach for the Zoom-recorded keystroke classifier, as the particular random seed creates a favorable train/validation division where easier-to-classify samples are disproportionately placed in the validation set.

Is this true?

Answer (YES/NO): YES